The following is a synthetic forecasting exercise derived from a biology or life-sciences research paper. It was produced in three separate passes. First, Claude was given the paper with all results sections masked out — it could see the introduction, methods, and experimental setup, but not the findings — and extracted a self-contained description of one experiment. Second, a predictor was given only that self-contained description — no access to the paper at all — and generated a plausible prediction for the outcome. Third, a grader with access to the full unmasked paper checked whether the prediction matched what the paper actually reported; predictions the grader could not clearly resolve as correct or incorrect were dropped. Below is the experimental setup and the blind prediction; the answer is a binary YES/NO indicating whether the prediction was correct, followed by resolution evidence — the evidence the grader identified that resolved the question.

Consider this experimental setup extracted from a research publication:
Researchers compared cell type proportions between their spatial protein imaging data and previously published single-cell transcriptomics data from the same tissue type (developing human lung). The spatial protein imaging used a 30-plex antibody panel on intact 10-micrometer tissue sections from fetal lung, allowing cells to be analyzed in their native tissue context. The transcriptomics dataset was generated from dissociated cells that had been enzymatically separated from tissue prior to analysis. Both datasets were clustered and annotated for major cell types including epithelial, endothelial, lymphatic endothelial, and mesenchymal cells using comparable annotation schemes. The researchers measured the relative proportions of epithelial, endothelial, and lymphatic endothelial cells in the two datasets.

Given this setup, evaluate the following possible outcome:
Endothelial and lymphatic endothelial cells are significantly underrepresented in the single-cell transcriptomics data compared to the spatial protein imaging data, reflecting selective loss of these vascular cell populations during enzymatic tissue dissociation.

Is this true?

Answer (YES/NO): YES